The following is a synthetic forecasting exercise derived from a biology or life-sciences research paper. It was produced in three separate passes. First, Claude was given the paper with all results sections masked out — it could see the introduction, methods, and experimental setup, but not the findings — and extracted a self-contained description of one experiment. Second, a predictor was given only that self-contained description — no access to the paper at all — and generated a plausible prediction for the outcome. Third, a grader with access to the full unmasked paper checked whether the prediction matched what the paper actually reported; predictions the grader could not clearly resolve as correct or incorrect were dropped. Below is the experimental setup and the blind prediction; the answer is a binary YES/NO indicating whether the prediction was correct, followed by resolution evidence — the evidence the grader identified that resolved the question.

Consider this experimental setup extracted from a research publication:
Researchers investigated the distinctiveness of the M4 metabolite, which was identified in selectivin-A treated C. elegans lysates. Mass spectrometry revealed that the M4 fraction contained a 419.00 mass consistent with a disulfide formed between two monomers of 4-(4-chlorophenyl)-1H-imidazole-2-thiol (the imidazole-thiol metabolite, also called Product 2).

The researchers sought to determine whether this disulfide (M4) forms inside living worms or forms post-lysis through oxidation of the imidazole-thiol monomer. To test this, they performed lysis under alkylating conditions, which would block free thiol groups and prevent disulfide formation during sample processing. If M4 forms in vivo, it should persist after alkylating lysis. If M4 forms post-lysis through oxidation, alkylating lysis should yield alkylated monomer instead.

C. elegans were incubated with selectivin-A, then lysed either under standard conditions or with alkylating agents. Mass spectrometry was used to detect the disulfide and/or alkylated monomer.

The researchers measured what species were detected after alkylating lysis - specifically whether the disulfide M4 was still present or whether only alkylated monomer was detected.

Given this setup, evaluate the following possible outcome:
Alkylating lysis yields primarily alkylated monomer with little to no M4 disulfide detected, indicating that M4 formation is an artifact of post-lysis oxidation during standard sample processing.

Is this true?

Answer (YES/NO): YES